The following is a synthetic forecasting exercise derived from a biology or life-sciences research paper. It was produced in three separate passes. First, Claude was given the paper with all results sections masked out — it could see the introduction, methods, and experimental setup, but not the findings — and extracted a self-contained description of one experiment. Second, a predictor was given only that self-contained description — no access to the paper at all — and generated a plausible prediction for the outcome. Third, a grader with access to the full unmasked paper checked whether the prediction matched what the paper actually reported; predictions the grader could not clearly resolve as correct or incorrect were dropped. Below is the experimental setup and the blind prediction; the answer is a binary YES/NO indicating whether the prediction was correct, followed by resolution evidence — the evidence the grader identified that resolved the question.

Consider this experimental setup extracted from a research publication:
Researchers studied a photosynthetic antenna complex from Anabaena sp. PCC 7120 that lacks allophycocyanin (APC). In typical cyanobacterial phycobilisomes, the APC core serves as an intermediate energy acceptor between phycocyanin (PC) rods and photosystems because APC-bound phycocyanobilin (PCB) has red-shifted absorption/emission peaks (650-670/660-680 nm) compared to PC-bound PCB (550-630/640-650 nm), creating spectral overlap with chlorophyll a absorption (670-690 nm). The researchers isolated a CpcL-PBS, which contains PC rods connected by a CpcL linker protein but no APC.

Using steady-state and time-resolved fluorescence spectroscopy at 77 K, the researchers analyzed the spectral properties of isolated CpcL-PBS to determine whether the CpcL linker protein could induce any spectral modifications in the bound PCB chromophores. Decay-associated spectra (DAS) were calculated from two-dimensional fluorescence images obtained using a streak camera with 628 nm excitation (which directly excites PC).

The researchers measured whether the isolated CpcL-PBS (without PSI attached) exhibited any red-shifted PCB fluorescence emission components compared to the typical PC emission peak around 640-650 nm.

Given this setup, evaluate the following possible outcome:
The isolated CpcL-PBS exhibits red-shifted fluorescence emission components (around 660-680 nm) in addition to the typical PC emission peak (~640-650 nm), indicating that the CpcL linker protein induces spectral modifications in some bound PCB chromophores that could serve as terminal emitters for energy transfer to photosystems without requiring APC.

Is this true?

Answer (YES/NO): YES